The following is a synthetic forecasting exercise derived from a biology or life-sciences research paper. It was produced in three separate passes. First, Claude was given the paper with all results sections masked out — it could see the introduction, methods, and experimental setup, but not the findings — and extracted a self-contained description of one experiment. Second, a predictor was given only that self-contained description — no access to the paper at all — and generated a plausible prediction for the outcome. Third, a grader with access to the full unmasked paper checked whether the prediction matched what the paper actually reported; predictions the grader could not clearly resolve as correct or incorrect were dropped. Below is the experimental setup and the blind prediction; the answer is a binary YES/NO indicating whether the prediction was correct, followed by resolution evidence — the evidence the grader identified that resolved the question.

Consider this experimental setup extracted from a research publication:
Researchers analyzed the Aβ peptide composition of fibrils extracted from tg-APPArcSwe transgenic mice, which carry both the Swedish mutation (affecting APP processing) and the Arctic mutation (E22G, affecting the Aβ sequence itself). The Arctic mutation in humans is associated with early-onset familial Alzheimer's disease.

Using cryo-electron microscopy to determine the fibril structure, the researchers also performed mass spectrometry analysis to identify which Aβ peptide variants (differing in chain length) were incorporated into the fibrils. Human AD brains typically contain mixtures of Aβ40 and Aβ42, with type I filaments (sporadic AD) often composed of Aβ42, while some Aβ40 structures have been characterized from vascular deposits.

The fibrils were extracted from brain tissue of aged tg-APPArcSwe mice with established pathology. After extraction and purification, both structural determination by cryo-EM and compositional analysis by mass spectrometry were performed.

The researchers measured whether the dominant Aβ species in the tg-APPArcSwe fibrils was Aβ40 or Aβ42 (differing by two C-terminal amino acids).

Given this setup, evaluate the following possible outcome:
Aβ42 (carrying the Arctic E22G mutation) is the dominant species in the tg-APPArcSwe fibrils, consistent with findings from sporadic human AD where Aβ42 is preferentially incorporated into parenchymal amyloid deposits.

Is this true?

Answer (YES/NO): NO